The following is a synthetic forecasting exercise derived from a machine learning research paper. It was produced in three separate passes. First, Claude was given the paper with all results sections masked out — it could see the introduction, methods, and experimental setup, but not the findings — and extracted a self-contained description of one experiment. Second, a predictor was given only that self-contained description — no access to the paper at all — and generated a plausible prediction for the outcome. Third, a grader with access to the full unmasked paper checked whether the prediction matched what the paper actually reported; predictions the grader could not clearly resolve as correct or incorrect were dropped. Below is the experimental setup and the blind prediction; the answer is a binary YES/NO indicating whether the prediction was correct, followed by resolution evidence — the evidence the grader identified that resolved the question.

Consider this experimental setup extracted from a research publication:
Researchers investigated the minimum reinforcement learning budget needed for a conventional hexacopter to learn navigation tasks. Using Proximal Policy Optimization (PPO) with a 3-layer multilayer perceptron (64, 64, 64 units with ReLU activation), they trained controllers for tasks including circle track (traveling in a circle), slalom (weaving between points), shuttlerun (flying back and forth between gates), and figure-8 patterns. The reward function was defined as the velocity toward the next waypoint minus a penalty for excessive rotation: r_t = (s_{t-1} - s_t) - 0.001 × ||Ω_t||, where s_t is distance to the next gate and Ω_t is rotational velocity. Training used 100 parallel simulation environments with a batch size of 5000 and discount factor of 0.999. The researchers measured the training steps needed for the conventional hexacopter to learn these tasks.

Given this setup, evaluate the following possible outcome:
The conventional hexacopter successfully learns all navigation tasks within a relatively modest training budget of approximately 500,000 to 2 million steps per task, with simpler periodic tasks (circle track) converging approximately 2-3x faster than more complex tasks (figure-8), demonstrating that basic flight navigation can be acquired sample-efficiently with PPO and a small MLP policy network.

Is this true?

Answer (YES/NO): NO